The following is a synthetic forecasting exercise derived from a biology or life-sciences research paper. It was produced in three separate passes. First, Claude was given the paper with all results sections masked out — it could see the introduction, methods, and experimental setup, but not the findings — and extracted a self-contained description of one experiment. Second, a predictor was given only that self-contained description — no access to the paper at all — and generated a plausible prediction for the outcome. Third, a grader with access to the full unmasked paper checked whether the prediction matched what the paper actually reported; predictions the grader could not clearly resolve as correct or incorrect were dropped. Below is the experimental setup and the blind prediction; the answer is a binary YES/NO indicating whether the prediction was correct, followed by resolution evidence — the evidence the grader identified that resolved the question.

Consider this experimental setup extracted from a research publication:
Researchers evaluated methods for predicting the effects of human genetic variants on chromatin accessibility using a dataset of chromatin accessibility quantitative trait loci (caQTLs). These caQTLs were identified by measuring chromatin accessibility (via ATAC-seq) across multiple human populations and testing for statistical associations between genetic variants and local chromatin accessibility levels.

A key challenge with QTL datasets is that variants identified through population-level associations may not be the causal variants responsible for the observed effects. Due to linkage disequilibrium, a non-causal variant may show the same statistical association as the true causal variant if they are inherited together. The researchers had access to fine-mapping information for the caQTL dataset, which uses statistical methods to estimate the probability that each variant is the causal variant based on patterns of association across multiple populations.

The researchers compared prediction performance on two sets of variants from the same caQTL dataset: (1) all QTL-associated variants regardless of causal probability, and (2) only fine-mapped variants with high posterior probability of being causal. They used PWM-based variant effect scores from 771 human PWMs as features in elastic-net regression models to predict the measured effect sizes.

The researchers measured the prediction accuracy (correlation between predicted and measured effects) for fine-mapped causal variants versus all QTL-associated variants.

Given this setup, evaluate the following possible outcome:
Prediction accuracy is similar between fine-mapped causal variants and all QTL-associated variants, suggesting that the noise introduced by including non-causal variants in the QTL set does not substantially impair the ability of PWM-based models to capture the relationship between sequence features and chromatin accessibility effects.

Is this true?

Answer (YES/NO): YES